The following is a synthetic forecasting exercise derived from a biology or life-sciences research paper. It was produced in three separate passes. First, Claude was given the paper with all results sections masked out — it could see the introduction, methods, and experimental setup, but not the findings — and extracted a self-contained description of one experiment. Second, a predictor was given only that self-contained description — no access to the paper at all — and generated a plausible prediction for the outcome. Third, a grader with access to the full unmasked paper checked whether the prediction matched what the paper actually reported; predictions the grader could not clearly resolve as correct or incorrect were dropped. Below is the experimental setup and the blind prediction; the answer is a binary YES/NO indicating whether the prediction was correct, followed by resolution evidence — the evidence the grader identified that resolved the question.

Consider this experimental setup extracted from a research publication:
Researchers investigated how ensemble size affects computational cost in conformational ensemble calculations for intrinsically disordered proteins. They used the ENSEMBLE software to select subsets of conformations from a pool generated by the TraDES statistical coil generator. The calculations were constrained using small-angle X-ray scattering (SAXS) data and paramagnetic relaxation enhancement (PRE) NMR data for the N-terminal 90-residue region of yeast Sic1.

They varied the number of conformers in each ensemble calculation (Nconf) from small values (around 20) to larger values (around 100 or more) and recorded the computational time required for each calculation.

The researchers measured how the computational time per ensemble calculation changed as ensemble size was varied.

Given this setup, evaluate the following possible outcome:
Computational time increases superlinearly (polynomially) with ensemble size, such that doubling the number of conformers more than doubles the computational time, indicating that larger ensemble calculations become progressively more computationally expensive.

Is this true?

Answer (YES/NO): NO